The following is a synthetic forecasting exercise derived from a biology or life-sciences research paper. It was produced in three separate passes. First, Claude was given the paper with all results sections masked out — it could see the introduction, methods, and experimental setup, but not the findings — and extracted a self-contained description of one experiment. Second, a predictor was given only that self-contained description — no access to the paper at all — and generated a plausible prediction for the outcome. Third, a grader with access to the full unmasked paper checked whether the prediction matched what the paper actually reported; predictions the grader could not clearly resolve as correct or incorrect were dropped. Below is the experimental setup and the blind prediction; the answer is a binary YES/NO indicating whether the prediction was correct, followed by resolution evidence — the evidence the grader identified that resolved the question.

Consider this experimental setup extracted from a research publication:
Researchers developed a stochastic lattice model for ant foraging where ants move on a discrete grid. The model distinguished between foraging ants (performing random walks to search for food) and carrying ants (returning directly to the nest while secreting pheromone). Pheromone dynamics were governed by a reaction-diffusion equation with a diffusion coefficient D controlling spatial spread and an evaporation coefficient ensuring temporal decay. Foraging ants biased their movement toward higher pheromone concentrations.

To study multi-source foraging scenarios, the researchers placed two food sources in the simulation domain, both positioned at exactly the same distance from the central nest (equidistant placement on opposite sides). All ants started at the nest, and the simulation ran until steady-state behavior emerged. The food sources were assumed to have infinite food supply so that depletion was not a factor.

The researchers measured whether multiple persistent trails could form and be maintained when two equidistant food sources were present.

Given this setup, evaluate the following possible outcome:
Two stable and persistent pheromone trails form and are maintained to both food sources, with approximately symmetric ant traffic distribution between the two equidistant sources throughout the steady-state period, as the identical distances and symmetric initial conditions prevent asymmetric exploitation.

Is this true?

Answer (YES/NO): YES